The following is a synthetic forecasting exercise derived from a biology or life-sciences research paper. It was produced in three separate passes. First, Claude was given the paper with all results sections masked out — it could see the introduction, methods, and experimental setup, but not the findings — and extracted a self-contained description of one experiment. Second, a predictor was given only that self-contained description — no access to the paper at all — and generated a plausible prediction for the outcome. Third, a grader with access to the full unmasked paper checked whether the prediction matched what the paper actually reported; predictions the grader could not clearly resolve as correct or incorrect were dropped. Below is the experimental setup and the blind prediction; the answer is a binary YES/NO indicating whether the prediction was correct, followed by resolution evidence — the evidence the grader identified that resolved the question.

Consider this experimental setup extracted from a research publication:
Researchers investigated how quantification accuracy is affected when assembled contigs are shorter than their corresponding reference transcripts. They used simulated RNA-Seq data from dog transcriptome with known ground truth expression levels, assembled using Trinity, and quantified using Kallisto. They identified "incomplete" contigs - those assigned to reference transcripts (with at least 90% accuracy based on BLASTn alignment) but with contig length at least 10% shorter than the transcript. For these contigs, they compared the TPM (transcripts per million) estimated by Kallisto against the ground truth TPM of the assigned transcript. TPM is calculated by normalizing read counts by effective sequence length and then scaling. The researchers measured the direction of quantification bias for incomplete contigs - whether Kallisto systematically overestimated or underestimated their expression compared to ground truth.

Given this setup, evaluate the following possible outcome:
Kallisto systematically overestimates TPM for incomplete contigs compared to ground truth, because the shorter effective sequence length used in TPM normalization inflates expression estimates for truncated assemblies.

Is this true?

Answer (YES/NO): YES